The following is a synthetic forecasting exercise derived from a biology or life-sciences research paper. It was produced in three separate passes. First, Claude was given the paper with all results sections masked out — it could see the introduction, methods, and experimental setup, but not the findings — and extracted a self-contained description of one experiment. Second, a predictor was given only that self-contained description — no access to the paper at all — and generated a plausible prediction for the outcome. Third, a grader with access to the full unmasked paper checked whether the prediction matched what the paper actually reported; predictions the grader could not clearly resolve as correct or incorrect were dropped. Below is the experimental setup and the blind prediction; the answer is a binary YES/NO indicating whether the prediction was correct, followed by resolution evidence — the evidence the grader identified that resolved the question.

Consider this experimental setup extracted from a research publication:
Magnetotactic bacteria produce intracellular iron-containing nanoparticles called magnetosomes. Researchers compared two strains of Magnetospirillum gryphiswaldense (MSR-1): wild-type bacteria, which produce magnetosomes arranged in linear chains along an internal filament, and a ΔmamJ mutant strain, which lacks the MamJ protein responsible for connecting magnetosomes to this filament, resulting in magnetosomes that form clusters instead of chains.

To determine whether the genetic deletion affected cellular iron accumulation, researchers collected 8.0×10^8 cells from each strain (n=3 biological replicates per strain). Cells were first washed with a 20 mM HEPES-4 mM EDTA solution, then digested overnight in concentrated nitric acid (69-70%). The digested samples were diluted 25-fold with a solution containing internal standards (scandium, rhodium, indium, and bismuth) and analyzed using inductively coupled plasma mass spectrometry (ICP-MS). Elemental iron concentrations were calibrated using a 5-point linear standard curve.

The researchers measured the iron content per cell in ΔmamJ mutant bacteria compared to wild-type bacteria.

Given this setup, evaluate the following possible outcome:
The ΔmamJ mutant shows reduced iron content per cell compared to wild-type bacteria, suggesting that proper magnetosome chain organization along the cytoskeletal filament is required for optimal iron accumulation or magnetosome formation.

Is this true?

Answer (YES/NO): YES